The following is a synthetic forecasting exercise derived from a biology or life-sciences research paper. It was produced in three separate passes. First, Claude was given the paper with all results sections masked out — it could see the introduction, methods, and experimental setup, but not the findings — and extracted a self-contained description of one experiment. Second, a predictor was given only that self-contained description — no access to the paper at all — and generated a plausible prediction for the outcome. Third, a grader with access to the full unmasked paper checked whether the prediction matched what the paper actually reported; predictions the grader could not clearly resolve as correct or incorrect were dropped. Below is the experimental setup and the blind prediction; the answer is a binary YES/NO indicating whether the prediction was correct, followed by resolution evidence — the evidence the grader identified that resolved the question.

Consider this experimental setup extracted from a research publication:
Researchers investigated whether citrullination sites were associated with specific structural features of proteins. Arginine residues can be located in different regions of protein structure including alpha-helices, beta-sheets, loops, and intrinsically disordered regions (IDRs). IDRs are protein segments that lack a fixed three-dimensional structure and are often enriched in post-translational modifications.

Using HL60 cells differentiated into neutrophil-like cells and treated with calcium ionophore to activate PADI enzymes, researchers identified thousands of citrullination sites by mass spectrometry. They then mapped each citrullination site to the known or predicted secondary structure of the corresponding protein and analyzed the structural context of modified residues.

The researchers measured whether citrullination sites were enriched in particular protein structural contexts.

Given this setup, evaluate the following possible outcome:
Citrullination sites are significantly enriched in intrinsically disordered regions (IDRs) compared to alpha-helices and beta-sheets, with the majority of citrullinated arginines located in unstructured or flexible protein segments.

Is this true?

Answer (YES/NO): NO